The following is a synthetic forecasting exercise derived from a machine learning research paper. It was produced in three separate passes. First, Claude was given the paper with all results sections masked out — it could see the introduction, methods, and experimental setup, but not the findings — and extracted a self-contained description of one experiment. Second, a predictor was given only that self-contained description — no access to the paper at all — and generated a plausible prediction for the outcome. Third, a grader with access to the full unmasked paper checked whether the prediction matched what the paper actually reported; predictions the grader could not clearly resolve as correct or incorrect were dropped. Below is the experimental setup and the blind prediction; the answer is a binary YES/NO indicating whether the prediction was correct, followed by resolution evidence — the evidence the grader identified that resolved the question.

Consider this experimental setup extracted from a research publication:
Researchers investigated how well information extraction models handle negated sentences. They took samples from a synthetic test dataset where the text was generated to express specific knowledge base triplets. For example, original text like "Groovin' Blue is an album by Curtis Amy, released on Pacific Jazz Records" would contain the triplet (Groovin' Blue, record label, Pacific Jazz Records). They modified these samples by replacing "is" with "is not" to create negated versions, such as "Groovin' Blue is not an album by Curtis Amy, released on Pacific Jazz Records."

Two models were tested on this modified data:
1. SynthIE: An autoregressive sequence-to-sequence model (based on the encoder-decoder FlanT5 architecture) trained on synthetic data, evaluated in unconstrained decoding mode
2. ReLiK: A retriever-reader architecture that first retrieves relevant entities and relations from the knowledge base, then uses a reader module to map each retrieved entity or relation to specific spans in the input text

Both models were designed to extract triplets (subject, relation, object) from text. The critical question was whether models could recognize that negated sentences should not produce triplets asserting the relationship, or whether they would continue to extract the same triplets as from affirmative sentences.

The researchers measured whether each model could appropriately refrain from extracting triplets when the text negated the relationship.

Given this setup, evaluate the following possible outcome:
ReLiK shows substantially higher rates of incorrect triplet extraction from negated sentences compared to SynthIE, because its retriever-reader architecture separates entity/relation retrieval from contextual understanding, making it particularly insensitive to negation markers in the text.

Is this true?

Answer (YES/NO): YES